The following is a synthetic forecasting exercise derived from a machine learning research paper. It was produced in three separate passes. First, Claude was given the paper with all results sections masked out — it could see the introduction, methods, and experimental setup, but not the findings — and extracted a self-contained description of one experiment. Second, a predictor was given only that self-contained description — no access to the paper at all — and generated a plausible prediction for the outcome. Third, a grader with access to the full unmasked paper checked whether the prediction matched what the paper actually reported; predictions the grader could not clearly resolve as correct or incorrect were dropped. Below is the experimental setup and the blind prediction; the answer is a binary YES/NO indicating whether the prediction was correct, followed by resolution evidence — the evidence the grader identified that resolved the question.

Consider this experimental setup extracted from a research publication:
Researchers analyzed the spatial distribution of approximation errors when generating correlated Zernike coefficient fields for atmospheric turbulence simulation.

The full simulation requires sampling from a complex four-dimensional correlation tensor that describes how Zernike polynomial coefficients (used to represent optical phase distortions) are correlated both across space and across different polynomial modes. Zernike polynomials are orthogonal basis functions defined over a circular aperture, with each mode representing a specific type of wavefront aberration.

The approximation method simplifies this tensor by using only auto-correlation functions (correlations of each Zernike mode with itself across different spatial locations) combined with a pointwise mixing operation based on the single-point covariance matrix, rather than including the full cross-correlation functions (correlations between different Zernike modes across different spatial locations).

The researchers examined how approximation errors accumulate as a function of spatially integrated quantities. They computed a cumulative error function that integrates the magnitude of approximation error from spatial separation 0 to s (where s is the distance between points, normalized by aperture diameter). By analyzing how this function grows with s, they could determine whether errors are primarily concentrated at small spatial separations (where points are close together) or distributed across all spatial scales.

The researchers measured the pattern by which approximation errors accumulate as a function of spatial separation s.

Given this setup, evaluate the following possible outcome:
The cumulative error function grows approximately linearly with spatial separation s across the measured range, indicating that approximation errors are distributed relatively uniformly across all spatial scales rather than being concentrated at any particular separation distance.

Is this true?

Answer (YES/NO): NO